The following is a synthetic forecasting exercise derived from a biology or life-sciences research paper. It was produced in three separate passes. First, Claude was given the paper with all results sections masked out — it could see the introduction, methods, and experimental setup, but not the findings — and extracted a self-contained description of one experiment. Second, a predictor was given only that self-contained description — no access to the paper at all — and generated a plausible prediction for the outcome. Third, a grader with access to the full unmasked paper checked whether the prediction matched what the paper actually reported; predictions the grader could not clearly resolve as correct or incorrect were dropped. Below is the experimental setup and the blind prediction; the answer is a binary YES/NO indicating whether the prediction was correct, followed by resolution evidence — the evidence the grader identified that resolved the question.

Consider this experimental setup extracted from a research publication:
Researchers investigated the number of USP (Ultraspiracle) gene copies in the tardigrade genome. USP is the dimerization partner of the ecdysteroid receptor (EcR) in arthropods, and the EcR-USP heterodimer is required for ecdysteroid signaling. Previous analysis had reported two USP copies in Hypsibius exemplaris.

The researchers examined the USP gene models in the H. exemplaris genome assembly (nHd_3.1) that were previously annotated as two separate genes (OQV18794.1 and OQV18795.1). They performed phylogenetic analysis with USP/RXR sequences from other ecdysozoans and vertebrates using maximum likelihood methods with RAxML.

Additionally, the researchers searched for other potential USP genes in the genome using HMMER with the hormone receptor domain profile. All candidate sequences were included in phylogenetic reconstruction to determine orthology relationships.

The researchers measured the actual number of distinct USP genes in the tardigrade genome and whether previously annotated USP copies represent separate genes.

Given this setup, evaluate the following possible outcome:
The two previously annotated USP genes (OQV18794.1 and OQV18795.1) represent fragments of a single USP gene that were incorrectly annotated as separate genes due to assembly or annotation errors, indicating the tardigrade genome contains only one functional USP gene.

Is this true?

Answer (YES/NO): NO